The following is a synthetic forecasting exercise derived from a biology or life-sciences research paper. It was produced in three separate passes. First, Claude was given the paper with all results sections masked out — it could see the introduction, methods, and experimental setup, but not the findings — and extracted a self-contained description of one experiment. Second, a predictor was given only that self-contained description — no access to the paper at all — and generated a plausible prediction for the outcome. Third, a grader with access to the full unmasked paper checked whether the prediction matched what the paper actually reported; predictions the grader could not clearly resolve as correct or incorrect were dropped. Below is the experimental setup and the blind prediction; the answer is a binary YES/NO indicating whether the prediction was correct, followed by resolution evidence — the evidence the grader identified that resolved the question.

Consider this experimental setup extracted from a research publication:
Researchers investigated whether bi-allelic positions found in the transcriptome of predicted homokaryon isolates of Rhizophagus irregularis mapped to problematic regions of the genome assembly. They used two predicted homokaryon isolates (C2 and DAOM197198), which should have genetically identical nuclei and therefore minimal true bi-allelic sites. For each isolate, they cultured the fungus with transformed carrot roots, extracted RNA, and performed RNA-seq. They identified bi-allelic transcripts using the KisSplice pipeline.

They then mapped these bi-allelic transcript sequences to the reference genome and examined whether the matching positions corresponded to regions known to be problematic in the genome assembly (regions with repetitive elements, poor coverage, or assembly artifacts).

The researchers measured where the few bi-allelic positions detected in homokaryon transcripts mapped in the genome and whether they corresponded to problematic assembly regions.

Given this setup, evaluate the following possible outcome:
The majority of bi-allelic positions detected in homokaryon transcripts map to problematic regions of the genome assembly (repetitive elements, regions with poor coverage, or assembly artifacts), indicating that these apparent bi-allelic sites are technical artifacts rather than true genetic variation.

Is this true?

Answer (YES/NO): YES